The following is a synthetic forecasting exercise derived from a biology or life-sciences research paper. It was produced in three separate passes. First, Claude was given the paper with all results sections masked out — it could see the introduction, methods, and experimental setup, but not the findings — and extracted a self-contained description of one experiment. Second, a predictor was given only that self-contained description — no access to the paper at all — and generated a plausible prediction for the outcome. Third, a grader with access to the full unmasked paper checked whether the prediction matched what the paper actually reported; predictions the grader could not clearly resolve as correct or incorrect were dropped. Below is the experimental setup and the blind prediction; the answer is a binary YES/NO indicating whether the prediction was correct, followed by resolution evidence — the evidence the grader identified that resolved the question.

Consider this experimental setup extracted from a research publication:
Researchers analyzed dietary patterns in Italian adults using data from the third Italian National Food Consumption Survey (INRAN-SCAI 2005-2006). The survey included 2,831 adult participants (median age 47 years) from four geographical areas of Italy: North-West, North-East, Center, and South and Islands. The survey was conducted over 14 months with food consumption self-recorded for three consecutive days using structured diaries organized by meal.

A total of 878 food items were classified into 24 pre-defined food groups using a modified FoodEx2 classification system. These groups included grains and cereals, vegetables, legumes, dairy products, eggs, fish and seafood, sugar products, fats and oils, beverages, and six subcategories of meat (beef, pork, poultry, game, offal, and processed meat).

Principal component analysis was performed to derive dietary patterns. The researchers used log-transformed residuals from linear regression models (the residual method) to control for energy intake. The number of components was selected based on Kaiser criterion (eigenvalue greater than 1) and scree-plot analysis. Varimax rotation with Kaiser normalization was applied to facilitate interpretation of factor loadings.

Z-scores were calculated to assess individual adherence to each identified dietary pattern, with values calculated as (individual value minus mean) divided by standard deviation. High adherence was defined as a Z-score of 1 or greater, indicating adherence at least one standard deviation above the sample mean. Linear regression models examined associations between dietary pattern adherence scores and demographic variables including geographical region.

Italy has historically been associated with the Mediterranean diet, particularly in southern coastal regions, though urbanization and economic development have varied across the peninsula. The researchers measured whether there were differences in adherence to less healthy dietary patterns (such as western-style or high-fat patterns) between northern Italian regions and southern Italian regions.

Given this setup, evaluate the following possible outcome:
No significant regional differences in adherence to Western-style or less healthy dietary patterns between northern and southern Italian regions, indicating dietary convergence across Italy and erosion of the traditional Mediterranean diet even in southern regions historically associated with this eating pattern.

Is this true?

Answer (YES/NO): NO